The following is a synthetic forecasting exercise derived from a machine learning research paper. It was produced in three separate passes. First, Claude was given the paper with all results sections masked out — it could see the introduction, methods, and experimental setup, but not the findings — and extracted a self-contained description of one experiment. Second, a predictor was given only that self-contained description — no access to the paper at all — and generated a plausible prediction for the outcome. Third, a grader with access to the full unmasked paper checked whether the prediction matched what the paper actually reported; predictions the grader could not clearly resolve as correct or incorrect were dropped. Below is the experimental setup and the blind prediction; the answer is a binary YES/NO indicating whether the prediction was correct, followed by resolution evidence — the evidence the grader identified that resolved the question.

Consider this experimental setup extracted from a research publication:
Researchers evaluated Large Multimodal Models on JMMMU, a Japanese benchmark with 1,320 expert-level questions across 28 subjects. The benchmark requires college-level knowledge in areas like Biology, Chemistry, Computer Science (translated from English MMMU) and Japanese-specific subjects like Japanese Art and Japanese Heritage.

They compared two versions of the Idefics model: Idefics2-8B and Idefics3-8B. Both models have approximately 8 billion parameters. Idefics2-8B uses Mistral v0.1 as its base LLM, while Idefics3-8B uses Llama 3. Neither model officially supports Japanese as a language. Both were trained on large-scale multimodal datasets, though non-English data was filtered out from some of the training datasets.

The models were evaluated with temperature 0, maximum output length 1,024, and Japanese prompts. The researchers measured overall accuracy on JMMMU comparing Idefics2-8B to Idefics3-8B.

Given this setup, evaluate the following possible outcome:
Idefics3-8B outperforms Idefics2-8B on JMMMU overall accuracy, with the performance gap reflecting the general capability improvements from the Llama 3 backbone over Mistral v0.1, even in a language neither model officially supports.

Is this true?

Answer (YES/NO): YES